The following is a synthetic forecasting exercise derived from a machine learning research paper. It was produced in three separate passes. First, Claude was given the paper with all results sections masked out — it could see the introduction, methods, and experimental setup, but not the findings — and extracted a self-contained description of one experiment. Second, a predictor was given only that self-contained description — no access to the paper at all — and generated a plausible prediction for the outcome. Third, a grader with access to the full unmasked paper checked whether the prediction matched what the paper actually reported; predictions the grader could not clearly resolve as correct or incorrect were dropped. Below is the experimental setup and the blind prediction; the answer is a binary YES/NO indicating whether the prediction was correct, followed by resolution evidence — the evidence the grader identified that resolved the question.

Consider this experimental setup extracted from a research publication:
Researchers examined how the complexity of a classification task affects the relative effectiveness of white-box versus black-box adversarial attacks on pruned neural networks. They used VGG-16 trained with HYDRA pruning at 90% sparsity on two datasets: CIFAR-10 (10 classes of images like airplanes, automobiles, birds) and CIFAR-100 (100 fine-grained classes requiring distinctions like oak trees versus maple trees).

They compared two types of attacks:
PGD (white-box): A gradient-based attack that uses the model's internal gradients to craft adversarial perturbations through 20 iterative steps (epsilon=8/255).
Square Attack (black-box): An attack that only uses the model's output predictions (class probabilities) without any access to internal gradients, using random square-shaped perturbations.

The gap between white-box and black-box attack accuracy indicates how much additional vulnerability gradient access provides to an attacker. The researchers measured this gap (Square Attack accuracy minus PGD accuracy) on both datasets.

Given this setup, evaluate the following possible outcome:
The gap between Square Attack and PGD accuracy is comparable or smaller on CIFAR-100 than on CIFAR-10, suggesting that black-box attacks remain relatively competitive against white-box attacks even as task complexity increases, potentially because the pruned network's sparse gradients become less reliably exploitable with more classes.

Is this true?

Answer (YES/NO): NO